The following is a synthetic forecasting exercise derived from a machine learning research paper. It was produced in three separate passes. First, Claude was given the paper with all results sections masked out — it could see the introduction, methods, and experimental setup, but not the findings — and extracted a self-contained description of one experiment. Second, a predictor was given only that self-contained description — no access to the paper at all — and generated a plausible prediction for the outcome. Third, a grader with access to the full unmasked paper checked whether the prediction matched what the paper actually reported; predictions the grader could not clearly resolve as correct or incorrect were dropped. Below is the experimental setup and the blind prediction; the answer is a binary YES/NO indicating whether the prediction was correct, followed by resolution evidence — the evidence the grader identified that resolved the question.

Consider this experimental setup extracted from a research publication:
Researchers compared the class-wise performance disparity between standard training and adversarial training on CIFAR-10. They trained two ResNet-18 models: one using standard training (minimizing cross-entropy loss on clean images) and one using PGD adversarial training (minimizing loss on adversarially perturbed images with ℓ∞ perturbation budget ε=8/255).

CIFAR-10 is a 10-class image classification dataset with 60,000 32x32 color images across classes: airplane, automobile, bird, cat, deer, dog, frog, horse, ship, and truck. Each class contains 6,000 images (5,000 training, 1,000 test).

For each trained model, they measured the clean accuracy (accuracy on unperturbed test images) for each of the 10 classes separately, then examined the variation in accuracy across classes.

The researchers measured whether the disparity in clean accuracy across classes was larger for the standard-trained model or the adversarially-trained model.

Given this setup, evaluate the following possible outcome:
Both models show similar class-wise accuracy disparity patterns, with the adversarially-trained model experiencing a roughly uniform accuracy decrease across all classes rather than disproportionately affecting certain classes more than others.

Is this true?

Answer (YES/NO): NO